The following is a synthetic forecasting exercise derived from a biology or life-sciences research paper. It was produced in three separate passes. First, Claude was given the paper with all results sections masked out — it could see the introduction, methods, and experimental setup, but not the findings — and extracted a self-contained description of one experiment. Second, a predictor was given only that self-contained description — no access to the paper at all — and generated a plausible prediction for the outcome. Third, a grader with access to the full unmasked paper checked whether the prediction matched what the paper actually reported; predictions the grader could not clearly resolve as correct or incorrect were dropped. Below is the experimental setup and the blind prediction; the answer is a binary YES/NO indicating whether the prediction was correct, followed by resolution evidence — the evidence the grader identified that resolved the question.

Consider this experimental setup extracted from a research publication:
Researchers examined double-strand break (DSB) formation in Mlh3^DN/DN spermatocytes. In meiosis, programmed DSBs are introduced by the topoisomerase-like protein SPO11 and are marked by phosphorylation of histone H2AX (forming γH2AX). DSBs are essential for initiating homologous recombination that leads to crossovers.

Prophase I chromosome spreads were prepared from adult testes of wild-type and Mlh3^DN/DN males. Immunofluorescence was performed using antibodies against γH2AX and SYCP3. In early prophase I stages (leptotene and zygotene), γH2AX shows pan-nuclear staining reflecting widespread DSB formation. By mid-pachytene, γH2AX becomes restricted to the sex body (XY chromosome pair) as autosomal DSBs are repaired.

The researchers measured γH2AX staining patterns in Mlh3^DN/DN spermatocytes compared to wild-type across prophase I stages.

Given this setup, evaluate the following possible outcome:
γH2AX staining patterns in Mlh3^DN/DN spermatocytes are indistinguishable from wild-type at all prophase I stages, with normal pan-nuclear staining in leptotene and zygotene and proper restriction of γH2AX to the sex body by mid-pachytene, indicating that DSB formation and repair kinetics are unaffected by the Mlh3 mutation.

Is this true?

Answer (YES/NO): YES